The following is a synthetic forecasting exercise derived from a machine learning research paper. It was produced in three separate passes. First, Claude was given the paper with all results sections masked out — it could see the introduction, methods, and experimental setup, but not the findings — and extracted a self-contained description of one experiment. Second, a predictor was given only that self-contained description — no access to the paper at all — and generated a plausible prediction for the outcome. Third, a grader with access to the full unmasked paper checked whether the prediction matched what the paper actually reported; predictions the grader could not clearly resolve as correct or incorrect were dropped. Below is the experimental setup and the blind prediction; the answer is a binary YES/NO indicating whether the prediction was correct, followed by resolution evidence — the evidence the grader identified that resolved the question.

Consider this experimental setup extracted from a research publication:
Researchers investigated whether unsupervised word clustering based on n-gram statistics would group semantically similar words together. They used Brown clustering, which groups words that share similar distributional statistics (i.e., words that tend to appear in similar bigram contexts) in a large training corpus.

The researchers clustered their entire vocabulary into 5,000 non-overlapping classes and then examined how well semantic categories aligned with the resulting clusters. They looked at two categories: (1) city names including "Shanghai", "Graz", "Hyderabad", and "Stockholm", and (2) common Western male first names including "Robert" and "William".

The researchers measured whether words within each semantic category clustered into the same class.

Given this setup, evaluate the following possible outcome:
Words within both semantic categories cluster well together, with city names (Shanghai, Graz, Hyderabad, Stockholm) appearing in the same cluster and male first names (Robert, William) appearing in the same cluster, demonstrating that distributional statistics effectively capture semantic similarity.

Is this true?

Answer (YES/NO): NO